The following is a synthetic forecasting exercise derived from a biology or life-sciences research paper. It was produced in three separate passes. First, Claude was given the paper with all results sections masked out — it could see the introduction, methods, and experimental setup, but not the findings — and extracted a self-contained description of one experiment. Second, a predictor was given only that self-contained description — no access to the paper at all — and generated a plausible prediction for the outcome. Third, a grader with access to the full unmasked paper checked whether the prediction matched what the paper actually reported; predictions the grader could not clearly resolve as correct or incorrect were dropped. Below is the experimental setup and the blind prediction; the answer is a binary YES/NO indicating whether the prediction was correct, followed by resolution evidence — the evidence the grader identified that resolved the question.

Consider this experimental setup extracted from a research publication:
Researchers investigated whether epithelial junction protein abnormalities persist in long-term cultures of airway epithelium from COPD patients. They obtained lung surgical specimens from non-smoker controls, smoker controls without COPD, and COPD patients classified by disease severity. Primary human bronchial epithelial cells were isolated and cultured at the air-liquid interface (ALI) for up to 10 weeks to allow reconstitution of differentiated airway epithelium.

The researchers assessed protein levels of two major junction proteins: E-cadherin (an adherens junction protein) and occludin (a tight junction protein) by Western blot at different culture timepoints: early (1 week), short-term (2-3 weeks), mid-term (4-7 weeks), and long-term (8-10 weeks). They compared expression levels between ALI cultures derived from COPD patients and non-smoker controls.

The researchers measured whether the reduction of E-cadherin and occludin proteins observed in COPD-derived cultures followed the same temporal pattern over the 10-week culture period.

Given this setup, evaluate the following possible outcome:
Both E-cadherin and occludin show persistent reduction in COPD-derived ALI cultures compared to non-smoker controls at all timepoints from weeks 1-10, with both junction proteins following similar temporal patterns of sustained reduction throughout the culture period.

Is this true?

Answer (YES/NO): NO